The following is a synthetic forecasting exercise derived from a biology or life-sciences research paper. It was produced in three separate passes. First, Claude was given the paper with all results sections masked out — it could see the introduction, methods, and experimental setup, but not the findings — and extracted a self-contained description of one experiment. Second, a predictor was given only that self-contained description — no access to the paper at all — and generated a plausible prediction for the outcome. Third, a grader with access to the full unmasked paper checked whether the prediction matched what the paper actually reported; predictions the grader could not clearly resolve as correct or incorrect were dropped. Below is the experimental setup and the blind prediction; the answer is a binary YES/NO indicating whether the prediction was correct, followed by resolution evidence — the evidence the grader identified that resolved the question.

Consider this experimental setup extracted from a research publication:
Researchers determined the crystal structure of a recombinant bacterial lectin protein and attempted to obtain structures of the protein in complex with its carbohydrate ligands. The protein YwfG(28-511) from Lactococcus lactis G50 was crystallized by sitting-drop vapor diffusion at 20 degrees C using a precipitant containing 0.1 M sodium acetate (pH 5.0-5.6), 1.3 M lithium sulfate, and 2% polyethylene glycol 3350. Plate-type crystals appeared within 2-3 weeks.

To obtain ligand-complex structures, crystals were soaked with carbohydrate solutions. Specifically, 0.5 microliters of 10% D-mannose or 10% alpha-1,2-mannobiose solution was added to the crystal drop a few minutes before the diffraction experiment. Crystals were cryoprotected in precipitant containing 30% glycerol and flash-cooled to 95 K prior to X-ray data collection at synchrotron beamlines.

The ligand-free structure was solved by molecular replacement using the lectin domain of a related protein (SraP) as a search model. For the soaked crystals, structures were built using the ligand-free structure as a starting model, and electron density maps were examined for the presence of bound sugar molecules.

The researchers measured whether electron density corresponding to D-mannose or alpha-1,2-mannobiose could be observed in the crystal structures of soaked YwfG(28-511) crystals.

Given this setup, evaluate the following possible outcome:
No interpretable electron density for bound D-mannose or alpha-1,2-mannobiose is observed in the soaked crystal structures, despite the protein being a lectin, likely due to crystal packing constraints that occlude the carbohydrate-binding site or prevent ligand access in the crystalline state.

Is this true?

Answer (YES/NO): NO